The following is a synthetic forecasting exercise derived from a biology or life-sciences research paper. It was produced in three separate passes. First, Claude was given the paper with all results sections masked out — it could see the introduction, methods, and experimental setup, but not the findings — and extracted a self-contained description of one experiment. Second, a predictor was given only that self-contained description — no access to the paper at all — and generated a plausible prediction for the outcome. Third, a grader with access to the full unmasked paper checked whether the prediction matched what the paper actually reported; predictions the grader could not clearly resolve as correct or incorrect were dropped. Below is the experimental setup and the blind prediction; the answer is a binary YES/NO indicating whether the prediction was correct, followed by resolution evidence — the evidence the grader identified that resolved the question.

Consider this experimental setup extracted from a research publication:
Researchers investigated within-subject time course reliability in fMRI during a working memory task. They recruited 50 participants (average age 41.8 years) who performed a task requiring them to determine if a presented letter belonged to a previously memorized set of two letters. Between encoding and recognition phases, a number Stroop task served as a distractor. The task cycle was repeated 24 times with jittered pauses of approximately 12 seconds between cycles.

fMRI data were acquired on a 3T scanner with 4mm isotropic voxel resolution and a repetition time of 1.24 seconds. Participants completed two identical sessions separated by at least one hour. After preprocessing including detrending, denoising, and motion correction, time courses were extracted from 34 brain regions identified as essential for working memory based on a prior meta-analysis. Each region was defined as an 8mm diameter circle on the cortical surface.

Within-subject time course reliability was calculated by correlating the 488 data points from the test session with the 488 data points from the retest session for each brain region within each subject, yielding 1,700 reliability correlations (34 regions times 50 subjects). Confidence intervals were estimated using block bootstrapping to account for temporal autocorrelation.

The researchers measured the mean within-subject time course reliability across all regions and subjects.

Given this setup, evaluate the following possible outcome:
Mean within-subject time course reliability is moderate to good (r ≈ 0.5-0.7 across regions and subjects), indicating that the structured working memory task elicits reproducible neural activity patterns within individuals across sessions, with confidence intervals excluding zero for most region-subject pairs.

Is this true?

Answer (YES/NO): NO